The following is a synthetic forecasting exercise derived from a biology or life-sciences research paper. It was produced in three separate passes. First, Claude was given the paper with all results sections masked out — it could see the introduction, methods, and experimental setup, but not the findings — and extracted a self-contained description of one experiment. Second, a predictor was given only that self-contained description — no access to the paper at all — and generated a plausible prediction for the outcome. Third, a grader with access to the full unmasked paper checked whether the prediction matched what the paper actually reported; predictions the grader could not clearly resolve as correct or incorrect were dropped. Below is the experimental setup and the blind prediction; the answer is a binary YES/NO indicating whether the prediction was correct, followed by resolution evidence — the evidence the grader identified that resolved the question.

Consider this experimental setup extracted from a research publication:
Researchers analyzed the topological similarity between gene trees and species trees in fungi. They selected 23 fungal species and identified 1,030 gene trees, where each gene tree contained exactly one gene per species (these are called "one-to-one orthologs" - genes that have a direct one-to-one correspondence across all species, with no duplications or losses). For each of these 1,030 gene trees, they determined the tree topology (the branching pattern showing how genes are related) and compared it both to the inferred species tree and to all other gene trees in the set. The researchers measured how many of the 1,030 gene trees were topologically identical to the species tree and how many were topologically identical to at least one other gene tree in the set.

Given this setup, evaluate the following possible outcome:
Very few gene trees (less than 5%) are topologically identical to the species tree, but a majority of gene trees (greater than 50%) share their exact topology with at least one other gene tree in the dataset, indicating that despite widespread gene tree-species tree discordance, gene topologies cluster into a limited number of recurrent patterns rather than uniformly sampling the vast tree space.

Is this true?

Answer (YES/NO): NO